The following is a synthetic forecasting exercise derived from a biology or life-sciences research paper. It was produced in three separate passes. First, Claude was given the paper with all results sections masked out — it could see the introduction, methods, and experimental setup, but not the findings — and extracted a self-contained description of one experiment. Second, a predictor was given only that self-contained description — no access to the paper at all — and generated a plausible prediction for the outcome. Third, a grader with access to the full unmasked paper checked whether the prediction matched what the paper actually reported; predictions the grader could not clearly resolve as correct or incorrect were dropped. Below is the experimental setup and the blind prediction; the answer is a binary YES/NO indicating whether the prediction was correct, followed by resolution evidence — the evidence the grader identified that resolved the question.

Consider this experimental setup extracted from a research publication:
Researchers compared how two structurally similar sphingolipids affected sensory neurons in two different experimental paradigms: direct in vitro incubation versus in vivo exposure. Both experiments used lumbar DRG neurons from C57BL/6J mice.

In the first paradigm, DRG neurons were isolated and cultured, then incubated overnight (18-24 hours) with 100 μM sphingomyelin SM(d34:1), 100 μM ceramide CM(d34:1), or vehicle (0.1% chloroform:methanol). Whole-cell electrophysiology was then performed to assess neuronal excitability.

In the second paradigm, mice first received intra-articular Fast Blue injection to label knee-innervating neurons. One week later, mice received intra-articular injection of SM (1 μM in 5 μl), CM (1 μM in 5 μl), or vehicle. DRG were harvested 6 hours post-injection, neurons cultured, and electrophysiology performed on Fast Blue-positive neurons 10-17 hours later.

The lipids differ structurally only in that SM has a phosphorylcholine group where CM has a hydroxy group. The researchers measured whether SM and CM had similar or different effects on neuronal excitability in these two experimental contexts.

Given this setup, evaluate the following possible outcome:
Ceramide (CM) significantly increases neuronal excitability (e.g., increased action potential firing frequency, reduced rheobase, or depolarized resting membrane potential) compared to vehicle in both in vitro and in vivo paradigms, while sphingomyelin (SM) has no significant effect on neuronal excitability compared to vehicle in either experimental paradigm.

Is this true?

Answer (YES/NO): NO